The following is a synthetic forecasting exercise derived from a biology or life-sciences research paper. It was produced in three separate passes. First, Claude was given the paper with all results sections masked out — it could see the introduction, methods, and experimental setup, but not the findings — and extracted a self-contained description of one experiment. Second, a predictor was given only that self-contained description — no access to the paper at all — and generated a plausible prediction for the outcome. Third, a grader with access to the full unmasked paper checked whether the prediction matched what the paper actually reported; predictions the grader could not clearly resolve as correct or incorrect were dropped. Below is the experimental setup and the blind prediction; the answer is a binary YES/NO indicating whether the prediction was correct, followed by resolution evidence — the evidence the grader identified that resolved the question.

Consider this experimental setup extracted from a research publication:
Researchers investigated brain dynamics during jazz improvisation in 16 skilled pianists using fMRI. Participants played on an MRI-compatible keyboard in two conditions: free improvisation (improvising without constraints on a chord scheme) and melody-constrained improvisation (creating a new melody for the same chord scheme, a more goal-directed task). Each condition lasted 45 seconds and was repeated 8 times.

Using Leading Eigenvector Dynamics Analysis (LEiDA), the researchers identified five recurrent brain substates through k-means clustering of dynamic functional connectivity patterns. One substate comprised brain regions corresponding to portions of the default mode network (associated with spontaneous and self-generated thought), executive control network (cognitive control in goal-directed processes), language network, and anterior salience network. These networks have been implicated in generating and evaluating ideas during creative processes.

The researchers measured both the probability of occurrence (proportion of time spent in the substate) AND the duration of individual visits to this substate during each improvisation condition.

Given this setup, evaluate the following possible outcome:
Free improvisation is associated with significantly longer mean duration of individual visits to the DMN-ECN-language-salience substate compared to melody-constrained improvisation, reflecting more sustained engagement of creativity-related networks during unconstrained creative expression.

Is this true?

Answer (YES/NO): YES